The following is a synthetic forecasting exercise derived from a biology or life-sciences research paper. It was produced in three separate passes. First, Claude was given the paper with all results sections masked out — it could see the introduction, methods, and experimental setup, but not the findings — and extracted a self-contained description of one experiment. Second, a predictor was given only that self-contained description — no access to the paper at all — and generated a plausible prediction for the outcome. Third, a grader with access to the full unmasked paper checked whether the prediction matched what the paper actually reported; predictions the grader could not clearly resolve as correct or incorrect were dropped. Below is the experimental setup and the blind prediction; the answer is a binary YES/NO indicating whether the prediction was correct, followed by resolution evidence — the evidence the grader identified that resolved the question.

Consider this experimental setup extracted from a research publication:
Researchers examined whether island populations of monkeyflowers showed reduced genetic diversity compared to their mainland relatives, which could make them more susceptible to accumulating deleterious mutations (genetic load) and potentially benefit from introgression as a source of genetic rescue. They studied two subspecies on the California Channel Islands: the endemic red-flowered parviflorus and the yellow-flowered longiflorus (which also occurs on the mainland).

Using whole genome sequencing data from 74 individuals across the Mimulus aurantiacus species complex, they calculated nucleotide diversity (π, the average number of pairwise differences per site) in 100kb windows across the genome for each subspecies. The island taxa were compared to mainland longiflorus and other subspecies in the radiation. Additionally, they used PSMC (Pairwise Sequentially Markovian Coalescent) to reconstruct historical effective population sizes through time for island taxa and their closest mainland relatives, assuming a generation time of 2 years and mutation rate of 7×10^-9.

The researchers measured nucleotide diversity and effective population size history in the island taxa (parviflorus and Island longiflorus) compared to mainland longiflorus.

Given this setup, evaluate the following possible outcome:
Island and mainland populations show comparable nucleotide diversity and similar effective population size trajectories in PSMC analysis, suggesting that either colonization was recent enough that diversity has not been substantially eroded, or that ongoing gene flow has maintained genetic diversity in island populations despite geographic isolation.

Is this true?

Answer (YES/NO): YES